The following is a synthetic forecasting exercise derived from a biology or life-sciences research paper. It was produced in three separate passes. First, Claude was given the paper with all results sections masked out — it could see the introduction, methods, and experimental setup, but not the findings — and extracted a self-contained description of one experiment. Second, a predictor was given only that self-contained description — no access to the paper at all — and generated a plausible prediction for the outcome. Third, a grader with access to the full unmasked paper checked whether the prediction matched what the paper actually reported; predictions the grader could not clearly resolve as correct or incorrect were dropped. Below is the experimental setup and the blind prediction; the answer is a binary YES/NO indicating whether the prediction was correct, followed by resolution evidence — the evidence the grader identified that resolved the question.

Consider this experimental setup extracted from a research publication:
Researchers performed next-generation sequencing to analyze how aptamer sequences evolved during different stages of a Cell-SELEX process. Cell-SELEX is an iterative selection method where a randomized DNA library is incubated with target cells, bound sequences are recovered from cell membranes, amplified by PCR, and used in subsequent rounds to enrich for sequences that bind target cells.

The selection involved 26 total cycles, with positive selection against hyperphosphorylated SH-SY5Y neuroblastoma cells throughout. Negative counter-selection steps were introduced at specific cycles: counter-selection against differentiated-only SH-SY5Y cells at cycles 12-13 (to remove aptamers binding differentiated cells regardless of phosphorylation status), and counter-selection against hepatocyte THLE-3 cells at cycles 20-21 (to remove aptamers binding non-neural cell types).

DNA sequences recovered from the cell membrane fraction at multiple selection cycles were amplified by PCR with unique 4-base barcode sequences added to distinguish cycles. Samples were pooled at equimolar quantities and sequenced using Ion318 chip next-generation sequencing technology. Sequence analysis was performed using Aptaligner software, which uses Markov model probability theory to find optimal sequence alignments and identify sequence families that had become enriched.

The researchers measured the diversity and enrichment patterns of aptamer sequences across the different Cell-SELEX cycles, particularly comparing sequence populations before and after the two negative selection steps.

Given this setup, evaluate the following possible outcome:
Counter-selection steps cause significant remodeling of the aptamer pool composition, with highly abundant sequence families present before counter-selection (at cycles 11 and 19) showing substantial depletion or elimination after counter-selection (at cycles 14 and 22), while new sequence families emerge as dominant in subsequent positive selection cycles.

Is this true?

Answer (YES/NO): NO